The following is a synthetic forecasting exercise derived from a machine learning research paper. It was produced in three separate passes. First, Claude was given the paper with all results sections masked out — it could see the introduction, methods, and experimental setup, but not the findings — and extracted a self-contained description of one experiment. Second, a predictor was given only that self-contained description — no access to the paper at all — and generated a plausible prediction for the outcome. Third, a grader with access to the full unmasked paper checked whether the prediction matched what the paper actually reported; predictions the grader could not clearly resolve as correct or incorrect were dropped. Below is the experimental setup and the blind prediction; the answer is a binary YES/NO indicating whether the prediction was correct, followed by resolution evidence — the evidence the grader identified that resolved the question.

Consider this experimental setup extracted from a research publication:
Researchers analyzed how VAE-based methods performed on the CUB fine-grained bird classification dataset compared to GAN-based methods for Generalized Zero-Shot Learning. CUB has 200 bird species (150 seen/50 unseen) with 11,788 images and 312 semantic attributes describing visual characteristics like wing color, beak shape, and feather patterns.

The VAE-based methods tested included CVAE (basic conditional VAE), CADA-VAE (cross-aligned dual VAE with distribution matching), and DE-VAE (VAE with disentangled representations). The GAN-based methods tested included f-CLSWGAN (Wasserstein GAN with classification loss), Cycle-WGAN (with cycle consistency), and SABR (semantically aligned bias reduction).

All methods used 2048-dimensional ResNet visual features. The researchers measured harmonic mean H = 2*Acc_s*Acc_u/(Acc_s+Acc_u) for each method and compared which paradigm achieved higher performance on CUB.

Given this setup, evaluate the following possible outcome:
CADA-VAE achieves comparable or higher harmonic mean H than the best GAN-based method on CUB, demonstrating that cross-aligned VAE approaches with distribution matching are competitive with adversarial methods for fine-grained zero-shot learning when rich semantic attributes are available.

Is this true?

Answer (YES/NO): NO